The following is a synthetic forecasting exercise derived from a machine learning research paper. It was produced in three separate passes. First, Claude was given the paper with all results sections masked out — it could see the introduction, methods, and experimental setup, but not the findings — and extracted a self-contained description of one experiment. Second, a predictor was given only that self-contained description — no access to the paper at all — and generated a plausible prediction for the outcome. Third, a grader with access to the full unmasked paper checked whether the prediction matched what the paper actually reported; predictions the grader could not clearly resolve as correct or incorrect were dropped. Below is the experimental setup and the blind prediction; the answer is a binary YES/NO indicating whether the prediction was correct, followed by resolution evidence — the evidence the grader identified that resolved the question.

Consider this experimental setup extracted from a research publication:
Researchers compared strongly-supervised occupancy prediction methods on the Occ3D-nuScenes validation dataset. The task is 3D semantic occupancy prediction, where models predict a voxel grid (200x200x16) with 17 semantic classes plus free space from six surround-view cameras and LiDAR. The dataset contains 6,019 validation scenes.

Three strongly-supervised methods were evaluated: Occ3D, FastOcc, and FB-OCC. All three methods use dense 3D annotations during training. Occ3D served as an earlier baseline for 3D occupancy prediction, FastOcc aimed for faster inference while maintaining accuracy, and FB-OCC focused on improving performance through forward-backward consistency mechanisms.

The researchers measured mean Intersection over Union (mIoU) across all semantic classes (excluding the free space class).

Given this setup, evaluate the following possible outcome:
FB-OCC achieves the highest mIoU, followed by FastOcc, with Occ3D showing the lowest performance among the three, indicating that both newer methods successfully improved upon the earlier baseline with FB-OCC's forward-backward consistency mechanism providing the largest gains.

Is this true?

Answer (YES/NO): YES